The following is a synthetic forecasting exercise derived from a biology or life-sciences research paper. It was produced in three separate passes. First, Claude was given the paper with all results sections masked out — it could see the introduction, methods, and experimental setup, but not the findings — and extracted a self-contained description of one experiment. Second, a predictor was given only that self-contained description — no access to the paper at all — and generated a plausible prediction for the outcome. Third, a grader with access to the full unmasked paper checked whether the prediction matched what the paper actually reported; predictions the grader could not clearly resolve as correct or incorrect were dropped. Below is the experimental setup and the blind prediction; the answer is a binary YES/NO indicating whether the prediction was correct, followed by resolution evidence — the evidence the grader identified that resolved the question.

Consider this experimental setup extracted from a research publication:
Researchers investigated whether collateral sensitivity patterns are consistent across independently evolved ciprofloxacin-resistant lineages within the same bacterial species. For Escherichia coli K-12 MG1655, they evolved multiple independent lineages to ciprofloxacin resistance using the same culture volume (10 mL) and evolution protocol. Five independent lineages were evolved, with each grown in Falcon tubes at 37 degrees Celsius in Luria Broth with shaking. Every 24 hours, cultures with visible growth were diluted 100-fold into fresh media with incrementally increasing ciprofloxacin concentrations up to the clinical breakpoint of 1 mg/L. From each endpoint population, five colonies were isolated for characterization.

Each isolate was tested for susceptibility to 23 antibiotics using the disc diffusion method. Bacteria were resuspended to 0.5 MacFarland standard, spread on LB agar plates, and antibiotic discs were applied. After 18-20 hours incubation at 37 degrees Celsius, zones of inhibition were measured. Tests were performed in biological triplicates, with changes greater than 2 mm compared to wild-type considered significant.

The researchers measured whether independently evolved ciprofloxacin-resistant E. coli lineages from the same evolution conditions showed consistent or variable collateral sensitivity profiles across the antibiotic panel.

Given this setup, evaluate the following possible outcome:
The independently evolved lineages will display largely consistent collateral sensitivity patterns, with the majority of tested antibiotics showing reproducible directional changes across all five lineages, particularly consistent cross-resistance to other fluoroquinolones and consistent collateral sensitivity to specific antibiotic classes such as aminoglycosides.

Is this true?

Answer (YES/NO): NO